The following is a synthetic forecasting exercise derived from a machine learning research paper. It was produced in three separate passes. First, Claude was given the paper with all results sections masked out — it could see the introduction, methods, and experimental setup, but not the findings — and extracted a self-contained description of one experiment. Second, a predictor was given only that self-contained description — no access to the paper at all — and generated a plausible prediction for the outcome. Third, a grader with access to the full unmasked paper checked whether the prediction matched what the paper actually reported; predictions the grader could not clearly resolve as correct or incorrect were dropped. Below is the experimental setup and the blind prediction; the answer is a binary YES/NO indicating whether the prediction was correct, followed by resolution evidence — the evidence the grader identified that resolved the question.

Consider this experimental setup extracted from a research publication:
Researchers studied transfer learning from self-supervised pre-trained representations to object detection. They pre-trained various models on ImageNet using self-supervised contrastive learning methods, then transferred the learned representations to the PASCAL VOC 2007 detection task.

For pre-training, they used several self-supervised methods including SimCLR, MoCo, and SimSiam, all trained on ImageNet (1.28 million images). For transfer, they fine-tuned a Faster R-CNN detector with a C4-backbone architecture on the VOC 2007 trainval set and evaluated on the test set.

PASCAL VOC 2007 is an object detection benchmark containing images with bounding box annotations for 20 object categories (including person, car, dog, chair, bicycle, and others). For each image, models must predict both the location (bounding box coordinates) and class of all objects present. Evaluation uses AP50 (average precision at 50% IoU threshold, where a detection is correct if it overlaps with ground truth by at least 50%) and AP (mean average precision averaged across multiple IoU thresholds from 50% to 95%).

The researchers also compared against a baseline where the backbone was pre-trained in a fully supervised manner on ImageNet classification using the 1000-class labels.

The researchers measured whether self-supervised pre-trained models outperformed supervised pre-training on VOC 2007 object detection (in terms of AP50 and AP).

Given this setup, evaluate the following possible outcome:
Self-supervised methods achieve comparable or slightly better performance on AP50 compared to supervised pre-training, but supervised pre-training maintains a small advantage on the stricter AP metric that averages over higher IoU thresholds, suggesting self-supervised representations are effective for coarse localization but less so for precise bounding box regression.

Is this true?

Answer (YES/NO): NO